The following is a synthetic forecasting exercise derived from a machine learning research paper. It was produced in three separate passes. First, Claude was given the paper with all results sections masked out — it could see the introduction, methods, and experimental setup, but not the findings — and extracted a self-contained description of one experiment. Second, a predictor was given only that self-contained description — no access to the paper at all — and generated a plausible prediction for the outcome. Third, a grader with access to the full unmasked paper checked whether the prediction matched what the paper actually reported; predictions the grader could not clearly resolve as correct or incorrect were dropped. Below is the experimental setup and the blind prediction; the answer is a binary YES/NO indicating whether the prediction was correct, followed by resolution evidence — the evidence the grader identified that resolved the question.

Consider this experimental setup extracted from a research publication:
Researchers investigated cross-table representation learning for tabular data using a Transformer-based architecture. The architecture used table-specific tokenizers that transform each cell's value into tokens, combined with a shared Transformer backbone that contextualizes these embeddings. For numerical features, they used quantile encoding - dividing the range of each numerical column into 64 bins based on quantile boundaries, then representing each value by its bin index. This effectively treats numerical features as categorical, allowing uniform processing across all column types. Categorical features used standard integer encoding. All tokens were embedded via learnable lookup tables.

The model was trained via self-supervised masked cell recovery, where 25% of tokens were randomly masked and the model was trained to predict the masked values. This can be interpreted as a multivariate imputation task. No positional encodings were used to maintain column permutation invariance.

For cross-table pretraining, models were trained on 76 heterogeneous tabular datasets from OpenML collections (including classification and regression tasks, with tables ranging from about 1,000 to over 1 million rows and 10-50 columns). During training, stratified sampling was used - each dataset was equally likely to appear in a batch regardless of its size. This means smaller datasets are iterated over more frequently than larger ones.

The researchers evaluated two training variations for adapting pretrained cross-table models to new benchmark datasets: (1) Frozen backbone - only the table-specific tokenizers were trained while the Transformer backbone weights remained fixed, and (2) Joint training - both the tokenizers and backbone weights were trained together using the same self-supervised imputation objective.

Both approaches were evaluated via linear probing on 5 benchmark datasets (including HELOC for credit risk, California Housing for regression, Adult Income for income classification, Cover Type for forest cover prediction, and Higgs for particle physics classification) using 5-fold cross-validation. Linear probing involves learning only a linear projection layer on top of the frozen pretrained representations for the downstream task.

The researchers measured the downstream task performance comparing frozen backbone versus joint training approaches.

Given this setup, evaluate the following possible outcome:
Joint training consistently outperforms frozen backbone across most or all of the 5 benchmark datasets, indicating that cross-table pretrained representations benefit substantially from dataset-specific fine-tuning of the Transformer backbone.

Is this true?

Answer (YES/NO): NO